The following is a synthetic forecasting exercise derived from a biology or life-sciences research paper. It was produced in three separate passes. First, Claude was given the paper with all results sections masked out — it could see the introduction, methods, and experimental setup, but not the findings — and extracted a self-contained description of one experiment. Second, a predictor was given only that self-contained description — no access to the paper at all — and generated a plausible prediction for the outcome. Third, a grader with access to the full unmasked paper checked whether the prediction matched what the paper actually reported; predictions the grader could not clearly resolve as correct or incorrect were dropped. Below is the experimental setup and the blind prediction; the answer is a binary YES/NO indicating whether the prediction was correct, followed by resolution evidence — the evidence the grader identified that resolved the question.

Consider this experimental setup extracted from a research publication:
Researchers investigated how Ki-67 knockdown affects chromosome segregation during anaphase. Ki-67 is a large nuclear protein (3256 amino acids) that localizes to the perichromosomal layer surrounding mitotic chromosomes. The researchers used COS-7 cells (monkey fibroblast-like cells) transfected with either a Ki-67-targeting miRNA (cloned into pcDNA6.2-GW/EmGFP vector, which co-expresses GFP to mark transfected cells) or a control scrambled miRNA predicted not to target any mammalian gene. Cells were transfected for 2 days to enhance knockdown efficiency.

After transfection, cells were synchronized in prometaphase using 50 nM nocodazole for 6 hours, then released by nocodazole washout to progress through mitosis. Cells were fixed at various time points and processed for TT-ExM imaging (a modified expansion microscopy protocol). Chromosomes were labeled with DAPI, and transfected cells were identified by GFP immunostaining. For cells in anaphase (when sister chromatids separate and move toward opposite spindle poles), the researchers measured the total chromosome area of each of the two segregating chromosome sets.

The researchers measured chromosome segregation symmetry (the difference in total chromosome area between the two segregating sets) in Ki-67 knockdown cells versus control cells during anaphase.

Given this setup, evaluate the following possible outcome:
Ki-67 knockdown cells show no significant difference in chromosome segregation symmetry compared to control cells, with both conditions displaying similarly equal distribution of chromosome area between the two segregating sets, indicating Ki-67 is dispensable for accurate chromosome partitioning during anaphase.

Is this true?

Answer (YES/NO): NO